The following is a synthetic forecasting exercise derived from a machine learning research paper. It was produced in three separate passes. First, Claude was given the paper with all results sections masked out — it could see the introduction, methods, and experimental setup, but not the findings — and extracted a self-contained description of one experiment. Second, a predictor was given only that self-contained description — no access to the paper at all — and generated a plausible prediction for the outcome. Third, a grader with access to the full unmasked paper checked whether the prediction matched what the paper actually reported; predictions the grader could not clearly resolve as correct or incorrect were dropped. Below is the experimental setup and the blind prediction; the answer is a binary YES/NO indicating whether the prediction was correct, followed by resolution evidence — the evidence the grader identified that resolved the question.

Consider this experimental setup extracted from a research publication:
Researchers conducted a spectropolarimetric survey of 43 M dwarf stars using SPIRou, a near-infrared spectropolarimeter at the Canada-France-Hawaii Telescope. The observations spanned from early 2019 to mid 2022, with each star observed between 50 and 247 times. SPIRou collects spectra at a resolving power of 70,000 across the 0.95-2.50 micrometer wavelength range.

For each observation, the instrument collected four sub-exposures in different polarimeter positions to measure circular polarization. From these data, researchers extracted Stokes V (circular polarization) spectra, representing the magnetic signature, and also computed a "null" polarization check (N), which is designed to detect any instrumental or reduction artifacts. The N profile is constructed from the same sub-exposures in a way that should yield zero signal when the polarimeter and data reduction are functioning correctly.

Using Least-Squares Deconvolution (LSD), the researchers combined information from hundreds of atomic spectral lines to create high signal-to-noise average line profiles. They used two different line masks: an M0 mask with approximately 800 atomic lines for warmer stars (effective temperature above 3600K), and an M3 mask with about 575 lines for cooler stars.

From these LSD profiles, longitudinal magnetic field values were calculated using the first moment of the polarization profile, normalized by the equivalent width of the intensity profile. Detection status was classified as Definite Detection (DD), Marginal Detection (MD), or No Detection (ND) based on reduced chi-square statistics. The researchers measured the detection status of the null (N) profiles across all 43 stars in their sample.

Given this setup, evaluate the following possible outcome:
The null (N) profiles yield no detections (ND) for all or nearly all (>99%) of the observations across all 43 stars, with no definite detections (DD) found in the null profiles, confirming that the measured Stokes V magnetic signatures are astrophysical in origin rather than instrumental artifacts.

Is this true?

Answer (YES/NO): YES